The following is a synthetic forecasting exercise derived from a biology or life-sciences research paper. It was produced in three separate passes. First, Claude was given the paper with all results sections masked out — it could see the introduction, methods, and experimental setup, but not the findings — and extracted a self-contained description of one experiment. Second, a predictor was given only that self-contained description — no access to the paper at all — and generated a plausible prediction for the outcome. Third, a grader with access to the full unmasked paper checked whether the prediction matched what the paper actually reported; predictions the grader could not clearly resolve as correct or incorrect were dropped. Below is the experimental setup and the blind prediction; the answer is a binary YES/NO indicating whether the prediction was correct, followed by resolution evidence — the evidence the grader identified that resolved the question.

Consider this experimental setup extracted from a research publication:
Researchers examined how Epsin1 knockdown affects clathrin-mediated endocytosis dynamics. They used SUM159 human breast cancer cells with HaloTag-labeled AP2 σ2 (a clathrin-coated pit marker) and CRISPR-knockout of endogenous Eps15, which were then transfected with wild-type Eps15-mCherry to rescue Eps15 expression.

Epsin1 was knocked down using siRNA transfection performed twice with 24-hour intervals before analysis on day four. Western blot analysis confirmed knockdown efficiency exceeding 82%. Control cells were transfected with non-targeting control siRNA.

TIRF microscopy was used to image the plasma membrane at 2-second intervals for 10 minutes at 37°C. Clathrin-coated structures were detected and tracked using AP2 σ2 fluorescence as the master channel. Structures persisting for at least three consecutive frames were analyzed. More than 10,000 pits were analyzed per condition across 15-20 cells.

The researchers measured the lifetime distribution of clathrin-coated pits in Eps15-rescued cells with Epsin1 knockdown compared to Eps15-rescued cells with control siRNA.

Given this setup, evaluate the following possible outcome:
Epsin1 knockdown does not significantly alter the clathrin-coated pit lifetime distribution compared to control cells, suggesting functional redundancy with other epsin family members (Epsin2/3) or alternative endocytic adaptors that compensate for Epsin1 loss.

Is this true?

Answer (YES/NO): NO